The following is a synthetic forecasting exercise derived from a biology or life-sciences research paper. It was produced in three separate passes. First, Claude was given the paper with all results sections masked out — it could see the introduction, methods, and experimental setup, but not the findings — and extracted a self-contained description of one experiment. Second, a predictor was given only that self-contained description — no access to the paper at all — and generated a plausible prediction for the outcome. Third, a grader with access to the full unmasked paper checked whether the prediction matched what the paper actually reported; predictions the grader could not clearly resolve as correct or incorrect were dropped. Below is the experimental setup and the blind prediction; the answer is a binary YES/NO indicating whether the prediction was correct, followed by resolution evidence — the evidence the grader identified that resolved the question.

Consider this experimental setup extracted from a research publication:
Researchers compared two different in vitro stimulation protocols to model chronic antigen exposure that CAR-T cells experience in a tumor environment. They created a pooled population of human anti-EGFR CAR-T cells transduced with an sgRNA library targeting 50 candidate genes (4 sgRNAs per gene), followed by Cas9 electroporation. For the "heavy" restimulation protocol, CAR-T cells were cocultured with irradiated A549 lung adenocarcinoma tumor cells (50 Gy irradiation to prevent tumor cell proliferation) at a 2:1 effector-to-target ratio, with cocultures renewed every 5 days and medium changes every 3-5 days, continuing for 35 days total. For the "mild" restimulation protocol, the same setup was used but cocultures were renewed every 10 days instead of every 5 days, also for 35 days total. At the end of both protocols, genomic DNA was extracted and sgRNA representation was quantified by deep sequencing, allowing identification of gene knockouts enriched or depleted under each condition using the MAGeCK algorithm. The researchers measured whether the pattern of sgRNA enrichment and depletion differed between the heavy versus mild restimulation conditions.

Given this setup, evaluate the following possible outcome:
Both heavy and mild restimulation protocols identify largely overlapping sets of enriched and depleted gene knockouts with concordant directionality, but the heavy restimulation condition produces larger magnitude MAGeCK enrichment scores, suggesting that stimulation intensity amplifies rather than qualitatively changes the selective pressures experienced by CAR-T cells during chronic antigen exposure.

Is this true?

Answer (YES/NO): NO